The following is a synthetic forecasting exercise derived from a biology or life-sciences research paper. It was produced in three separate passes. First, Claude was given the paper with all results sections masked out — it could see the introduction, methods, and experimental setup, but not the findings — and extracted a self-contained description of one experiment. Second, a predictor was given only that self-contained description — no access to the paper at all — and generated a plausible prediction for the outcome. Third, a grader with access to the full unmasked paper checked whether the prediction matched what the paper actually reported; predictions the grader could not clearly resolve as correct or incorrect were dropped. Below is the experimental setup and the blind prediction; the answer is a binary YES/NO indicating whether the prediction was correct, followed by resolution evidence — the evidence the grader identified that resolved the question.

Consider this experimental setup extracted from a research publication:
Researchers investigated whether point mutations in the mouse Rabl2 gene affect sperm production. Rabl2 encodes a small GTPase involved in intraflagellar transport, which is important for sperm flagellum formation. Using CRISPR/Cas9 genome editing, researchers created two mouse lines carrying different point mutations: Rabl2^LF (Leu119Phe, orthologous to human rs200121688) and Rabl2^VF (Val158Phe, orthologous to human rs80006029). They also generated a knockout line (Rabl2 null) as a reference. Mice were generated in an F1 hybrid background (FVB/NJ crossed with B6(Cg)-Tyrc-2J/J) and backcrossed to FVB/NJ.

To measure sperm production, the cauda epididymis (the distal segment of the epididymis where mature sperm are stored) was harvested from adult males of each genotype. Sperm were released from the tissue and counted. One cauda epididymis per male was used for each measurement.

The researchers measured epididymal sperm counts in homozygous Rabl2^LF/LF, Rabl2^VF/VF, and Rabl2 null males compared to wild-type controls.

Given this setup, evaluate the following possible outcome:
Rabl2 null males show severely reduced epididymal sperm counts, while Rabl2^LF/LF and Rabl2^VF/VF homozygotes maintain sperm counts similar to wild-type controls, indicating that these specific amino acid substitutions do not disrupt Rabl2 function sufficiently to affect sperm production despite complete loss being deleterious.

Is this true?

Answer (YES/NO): NO